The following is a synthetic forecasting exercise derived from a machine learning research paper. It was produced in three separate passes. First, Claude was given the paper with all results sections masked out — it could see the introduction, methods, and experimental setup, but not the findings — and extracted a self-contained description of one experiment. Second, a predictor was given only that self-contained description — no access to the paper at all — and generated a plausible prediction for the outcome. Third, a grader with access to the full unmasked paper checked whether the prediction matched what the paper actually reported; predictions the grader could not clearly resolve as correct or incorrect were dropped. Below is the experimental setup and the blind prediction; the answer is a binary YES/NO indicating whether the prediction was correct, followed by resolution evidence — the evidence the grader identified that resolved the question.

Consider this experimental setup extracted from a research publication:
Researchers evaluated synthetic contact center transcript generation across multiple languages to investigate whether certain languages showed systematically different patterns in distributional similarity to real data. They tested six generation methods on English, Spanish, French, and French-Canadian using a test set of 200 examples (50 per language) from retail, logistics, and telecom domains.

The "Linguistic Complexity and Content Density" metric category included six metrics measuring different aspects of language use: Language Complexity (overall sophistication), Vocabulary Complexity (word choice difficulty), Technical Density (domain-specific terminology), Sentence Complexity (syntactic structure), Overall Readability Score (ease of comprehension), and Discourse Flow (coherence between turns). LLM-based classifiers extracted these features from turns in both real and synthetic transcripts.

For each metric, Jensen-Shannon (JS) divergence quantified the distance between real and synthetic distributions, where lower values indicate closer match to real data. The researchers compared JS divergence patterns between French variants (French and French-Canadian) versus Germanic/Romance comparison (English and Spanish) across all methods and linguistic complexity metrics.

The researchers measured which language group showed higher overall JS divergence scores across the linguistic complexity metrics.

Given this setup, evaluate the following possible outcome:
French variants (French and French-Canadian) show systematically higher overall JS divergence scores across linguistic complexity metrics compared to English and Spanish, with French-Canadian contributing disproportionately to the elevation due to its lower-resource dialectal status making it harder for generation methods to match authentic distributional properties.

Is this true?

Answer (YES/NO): YES